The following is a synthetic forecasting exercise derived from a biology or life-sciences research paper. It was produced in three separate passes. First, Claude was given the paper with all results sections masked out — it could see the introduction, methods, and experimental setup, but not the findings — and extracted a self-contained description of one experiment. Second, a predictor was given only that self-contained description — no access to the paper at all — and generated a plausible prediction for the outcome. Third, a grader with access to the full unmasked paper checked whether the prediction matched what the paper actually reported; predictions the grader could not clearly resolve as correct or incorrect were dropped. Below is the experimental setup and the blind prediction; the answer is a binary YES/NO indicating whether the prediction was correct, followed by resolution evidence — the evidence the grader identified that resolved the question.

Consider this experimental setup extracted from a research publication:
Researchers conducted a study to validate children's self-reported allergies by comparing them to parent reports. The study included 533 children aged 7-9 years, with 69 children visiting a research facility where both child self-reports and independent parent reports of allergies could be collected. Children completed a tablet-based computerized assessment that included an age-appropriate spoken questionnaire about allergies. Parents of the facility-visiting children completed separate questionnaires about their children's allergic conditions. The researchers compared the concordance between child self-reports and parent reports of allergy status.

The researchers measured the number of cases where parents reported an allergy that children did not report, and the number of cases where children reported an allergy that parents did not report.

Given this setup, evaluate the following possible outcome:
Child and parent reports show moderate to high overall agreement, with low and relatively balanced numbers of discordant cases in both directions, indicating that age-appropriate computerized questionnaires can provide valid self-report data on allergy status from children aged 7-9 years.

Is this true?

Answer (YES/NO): YES